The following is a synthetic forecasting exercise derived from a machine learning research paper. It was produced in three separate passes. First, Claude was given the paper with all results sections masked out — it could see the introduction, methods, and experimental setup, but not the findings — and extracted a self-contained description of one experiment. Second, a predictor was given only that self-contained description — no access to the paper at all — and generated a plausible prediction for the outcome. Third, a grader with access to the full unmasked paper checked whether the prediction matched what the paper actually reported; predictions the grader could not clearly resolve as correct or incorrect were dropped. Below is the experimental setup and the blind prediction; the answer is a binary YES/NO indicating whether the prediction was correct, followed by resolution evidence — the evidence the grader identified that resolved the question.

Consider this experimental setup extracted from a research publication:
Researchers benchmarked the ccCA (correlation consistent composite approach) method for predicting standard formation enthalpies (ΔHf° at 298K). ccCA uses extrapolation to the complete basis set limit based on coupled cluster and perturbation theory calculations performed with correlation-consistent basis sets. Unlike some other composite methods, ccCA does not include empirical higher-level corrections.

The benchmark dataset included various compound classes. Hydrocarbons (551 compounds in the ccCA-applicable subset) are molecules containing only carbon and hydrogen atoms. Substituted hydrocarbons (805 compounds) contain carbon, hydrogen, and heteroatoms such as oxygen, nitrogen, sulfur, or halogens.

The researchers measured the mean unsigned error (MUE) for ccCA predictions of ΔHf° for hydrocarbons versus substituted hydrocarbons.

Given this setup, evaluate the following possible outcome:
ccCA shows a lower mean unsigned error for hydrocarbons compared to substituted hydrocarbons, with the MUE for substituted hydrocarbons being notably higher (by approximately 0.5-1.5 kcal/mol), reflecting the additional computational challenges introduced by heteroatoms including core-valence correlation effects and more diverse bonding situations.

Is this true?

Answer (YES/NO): NO